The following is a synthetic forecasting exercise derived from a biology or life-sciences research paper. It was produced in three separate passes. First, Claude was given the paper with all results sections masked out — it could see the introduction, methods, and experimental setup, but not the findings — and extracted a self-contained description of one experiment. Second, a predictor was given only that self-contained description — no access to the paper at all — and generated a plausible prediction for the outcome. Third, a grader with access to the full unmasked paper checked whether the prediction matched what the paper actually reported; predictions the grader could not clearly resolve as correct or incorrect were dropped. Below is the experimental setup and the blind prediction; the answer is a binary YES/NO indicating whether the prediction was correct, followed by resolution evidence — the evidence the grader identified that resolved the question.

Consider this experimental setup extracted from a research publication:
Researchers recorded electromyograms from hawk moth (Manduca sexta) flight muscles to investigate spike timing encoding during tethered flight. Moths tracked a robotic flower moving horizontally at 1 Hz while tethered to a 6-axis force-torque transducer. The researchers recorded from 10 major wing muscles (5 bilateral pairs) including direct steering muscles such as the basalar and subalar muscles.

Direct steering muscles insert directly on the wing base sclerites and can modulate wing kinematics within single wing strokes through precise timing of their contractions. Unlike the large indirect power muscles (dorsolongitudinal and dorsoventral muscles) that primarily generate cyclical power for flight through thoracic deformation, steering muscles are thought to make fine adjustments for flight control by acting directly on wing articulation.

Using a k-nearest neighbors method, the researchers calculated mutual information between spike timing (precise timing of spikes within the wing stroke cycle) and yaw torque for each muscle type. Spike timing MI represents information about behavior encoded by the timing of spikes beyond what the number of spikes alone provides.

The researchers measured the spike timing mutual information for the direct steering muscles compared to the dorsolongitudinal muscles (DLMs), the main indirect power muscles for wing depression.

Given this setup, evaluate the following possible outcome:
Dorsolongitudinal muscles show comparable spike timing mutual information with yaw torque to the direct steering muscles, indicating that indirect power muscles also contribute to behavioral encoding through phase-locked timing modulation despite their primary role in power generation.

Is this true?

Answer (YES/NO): YES